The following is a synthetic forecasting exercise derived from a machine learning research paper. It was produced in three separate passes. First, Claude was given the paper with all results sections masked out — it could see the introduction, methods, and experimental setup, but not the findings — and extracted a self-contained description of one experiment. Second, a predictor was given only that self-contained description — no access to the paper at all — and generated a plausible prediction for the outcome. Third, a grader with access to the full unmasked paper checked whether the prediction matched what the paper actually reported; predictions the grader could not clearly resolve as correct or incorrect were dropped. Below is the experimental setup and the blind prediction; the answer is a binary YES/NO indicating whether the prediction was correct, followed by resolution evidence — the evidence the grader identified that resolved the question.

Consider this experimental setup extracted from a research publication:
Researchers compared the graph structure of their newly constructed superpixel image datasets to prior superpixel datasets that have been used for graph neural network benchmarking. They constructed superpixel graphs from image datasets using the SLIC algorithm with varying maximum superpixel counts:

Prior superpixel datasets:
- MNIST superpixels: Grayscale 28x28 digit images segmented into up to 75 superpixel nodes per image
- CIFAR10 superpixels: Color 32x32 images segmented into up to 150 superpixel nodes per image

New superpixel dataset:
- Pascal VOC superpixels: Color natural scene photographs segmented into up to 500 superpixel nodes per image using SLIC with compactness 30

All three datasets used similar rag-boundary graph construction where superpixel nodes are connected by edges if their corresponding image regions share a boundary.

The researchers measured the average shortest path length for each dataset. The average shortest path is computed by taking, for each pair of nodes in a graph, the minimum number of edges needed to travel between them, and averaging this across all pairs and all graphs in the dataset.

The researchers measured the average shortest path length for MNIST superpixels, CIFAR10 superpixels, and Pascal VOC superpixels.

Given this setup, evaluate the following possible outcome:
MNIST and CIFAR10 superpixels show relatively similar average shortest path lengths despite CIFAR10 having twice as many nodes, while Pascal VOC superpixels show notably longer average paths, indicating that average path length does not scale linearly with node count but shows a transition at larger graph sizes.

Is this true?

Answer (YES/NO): YES